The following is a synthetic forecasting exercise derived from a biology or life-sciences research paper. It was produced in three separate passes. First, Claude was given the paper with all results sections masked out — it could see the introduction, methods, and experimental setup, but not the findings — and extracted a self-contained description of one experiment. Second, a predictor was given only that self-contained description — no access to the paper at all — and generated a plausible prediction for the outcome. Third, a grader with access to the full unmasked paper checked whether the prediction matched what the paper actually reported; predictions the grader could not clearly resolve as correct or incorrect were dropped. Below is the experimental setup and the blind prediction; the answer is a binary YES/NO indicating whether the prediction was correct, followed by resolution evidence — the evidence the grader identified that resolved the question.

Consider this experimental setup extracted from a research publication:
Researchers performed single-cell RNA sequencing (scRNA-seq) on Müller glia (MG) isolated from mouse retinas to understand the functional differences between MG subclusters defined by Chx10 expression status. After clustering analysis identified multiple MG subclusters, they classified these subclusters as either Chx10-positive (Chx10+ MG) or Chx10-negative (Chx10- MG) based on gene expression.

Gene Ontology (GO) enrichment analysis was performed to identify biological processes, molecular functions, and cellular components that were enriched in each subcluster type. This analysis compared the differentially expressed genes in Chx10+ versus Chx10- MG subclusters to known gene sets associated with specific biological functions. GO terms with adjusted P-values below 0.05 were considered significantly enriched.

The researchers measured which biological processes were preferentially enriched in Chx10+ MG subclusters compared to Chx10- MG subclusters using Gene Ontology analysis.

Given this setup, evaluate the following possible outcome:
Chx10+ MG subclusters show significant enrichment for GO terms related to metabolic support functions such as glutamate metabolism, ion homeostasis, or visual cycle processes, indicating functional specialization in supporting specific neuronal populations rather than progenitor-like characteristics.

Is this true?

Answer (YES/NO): NO